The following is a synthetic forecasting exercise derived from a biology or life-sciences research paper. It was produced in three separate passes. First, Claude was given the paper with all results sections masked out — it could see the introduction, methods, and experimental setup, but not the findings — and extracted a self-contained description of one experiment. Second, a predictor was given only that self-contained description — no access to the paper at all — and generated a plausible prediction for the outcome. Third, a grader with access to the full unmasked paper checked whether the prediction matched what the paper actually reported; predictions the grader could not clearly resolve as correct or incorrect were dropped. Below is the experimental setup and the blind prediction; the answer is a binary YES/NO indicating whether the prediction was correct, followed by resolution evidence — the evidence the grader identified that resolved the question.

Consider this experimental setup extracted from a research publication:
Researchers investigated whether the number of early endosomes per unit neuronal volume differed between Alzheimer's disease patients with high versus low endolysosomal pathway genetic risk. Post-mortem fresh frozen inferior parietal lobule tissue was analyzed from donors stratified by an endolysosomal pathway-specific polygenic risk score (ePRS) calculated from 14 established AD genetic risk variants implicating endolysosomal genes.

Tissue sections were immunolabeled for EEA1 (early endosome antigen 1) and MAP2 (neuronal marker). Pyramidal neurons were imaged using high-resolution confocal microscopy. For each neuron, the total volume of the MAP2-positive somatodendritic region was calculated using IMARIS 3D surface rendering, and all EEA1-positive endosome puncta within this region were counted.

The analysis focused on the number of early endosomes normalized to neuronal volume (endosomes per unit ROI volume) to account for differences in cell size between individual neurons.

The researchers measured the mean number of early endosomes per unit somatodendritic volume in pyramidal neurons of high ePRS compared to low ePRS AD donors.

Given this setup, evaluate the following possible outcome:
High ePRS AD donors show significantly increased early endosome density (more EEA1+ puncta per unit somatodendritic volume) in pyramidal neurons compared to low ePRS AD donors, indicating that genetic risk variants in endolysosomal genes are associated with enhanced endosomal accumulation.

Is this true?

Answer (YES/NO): YES